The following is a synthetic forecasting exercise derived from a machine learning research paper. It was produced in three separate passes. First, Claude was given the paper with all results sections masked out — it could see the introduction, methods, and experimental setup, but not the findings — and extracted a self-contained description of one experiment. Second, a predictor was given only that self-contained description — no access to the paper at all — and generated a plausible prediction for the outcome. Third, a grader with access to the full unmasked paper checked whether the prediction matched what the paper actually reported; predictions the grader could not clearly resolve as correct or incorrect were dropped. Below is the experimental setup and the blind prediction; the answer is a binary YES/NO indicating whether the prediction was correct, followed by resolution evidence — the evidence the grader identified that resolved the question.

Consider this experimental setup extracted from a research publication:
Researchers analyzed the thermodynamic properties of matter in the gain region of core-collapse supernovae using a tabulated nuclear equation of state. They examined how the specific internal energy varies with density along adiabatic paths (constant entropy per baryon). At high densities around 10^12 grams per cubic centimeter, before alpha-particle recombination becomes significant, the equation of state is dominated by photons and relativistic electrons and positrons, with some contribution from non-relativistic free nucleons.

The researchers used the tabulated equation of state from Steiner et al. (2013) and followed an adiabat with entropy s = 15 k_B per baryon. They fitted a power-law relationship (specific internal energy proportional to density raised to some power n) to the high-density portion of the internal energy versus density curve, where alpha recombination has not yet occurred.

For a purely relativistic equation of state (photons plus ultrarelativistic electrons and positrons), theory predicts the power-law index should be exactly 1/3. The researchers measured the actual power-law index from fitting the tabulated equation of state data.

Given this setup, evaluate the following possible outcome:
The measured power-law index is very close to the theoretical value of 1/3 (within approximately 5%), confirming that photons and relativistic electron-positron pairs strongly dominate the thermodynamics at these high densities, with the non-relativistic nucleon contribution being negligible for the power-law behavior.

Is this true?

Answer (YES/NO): NO